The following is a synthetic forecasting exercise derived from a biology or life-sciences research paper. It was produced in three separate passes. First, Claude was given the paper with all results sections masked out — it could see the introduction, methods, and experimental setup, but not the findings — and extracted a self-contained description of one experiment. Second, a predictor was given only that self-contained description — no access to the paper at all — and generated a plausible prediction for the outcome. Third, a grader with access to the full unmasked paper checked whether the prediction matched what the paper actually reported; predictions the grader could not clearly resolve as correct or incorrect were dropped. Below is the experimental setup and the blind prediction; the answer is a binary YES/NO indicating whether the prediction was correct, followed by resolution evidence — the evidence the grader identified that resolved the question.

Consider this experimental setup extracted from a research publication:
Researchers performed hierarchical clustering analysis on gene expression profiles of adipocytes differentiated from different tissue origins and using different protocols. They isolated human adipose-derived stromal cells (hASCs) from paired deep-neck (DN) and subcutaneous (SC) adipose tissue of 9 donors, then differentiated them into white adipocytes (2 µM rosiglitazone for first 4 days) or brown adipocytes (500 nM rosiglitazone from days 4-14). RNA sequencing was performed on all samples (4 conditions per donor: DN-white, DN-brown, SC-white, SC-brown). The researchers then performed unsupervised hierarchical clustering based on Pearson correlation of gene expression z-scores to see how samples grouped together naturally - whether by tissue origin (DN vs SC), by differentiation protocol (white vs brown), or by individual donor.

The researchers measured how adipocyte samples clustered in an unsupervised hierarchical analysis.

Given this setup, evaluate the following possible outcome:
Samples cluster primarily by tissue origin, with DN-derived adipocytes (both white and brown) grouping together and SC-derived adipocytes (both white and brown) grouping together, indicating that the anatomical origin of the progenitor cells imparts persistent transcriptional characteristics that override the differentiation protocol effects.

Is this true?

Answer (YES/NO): YES